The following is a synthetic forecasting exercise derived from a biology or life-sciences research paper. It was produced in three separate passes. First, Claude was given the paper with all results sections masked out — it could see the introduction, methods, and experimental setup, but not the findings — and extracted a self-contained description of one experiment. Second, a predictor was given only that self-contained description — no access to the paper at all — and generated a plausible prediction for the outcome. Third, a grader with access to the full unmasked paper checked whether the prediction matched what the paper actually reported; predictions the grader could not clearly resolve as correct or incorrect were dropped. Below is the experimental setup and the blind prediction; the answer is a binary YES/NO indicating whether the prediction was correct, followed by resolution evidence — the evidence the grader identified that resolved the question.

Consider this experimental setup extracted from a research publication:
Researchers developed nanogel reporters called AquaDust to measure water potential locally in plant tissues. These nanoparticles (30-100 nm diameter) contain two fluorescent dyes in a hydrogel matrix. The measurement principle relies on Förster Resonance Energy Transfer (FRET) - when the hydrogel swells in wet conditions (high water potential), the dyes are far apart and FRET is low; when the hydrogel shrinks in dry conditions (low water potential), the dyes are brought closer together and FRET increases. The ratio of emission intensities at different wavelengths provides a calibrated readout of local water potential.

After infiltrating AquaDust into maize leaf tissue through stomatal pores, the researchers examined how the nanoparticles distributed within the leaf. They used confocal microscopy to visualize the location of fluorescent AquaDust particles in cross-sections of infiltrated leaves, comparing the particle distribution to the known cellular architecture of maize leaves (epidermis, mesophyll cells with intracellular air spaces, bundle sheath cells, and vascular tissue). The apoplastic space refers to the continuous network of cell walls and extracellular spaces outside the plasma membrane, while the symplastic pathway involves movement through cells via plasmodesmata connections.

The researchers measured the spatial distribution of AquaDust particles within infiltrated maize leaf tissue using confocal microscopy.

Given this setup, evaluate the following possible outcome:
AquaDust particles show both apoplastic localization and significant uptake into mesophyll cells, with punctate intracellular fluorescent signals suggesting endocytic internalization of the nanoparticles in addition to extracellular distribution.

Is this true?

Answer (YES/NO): NO